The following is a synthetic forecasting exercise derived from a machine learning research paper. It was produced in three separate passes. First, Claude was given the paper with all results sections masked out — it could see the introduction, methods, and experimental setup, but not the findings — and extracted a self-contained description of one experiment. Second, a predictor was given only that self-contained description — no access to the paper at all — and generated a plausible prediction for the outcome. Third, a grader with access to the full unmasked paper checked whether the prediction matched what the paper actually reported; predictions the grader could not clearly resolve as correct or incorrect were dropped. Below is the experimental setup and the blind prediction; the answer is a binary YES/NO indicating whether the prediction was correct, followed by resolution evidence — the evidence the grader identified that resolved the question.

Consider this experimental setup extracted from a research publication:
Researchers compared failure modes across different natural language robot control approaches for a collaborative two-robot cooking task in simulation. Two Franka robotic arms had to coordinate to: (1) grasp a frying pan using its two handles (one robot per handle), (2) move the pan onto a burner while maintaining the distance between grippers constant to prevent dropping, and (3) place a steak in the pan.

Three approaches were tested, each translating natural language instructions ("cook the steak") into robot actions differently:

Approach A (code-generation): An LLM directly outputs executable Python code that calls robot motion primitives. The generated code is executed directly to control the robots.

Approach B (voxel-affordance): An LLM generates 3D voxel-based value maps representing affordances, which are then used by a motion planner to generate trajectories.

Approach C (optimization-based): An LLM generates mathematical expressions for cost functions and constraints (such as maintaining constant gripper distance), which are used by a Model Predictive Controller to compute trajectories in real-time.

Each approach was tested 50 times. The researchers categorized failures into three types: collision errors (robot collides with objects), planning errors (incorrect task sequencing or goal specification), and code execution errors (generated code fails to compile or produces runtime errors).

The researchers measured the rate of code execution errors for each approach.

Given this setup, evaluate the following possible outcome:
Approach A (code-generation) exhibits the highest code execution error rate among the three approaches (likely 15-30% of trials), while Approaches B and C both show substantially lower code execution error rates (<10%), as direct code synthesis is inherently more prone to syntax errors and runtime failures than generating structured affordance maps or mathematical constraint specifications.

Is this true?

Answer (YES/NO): NO